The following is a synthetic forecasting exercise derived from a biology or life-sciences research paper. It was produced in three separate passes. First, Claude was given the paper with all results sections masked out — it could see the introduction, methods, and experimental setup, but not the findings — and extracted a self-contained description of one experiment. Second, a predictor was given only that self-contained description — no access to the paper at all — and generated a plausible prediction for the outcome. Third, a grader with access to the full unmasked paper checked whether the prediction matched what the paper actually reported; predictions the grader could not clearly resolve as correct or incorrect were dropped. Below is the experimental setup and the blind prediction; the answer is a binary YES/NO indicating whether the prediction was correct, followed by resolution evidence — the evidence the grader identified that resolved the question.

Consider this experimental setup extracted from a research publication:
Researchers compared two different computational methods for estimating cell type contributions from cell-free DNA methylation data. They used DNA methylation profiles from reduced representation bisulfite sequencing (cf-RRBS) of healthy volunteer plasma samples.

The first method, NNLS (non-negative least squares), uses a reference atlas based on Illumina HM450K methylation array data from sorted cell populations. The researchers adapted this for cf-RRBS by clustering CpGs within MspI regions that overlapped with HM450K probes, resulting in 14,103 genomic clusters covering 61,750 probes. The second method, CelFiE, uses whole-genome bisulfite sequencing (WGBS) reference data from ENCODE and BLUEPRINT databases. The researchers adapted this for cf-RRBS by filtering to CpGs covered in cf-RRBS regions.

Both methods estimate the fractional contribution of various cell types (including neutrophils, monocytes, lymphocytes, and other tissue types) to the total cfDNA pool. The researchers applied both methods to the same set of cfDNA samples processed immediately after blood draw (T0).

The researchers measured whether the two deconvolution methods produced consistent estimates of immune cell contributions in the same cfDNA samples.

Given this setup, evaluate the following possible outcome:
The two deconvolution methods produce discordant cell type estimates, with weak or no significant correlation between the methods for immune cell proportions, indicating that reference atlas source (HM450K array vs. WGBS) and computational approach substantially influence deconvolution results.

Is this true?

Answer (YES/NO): NO